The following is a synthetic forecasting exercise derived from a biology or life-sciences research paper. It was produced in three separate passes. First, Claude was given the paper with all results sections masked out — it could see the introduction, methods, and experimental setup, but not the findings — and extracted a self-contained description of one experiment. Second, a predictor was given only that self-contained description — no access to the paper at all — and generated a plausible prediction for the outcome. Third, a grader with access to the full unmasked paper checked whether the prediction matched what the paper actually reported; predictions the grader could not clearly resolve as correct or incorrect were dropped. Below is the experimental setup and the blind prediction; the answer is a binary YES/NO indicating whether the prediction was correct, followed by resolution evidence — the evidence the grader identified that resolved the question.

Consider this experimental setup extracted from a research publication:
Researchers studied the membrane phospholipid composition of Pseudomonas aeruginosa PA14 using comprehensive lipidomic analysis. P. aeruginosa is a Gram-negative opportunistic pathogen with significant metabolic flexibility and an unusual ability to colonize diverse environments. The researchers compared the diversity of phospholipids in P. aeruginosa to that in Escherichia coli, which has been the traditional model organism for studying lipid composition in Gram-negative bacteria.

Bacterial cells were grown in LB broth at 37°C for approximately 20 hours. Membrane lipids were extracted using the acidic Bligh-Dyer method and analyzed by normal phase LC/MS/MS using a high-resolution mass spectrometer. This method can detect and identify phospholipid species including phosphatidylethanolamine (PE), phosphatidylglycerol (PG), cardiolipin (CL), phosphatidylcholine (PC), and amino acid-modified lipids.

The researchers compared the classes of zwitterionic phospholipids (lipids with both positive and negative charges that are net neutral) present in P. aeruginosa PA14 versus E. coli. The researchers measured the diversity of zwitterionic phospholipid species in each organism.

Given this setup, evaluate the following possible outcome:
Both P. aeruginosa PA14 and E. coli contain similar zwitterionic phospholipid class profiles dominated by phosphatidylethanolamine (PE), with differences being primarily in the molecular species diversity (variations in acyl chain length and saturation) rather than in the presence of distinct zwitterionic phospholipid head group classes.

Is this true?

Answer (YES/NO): NO